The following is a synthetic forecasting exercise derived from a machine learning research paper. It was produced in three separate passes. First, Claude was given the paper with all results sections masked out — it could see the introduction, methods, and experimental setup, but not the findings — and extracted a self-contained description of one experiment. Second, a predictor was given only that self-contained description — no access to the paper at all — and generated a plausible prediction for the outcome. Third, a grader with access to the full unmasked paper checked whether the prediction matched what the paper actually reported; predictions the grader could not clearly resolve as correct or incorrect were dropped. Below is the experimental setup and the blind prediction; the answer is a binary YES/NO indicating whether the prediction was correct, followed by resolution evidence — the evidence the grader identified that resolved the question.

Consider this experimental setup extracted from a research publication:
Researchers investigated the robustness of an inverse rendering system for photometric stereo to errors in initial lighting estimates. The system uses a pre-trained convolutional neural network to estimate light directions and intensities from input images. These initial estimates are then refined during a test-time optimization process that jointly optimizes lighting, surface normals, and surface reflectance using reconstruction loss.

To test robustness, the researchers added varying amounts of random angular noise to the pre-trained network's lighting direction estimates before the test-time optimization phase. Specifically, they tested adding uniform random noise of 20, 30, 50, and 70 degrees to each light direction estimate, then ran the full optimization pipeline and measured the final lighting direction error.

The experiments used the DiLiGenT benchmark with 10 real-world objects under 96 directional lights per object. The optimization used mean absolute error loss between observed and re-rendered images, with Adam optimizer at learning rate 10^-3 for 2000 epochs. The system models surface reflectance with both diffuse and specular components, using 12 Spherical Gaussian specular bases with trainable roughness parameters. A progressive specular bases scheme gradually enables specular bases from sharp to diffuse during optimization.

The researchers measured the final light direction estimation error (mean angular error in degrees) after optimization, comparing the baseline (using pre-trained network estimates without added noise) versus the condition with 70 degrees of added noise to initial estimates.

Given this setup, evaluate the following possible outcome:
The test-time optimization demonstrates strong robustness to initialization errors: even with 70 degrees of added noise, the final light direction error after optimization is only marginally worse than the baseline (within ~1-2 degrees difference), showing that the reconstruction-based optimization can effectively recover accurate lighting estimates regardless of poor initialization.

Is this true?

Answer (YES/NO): YES